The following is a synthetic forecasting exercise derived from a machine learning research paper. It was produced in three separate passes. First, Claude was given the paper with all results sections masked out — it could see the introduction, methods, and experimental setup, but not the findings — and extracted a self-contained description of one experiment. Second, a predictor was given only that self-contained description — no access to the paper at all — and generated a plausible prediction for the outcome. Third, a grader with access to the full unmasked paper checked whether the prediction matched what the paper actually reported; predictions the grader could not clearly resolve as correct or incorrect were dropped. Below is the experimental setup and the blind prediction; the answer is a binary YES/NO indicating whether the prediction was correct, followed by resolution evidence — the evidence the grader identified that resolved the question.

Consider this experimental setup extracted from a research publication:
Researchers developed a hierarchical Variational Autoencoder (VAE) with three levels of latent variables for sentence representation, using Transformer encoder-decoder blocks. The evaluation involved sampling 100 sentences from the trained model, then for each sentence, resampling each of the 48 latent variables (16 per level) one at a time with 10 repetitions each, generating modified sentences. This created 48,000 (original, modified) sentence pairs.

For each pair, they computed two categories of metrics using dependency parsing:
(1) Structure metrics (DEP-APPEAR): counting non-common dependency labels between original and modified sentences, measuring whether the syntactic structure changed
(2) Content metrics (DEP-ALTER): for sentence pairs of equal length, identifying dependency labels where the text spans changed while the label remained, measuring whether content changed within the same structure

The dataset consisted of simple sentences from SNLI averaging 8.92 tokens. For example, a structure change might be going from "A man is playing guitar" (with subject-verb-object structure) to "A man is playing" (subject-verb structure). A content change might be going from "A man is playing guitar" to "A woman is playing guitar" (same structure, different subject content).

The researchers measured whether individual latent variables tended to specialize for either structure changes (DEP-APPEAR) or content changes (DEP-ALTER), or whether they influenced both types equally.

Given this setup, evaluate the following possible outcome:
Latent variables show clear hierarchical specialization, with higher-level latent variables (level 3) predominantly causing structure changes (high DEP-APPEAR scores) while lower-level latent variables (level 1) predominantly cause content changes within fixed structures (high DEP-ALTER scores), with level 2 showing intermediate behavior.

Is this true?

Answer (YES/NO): NO